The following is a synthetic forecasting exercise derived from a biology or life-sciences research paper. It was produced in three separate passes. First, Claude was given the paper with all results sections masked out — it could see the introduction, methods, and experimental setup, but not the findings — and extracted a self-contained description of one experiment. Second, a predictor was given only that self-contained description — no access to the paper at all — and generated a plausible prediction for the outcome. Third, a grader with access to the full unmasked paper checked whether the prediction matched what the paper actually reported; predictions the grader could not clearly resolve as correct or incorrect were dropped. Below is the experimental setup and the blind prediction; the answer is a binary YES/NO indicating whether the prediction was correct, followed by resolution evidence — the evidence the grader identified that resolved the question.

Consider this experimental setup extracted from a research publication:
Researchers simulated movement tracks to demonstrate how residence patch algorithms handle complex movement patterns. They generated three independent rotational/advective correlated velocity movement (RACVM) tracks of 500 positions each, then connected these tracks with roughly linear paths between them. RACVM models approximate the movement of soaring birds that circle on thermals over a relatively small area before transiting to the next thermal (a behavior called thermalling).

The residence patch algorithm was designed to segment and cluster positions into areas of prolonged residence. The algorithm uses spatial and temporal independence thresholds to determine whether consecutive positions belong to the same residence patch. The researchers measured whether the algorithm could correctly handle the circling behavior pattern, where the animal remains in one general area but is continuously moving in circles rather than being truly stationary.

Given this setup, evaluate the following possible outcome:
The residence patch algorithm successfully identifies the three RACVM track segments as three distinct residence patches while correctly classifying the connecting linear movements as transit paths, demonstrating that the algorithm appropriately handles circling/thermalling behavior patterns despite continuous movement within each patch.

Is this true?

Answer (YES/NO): YES